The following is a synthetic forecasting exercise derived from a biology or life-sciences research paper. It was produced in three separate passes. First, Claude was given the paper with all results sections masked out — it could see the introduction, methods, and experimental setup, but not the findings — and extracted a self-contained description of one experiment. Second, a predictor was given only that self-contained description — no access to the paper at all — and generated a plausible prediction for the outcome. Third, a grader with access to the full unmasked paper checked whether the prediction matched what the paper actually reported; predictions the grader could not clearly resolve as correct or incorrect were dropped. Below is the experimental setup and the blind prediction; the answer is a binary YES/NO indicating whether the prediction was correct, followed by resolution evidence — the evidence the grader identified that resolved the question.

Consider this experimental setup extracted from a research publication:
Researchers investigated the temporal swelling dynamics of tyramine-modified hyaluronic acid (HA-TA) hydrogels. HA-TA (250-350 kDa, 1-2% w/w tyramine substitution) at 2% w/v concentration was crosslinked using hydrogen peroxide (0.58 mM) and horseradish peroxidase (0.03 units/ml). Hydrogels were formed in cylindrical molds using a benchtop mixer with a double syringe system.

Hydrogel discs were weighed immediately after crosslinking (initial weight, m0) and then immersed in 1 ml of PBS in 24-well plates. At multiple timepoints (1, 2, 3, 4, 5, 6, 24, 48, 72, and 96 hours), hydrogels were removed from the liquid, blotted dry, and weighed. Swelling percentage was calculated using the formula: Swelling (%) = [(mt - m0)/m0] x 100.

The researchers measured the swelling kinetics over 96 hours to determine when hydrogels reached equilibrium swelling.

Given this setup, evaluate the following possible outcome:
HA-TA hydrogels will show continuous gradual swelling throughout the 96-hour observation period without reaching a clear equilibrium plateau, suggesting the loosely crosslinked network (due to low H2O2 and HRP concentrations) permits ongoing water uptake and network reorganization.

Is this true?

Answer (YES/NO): NO